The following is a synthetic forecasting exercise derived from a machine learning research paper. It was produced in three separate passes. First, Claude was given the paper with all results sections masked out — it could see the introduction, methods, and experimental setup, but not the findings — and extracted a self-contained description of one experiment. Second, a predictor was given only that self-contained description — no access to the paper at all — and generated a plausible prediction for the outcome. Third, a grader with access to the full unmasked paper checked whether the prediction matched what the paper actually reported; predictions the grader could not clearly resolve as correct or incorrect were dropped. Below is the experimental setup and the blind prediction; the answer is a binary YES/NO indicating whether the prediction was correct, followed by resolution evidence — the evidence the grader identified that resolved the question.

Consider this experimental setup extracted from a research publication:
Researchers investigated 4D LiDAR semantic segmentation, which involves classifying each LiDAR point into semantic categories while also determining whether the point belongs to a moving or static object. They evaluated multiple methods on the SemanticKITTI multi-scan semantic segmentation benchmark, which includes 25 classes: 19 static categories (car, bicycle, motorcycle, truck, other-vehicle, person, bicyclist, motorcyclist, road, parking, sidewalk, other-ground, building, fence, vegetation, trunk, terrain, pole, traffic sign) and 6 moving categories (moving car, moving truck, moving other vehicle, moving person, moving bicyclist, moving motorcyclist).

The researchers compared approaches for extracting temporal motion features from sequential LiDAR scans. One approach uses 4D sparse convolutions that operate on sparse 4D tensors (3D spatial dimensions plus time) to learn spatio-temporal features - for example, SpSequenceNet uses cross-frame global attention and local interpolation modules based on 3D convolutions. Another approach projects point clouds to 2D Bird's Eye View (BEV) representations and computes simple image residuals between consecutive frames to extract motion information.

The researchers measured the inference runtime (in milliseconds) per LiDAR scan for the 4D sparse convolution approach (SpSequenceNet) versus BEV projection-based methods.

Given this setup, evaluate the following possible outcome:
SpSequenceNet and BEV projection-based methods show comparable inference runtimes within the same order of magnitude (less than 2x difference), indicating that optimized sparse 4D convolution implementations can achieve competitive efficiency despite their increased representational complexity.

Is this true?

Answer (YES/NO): NO